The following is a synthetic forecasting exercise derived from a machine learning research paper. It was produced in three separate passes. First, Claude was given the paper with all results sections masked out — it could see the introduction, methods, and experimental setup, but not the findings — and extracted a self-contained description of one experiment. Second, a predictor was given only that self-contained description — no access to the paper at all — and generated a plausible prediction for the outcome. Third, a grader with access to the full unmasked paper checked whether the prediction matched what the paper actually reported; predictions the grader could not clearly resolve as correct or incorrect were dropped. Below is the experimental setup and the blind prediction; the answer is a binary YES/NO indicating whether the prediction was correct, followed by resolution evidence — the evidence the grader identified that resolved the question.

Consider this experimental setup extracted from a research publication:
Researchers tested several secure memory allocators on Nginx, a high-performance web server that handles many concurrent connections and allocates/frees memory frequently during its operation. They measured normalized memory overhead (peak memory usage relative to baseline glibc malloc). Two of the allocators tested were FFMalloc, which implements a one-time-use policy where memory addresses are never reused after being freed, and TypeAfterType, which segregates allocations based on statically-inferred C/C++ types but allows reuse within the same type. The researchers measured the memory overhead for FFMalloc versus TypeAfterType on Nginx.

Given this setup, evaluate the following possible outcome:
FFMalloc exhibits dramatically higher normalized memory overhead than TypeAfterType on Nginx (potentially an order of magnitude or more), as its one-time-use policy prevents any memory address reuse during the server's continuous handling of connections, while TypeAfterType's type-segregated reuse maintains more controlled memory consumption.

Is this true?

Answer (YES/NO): YES